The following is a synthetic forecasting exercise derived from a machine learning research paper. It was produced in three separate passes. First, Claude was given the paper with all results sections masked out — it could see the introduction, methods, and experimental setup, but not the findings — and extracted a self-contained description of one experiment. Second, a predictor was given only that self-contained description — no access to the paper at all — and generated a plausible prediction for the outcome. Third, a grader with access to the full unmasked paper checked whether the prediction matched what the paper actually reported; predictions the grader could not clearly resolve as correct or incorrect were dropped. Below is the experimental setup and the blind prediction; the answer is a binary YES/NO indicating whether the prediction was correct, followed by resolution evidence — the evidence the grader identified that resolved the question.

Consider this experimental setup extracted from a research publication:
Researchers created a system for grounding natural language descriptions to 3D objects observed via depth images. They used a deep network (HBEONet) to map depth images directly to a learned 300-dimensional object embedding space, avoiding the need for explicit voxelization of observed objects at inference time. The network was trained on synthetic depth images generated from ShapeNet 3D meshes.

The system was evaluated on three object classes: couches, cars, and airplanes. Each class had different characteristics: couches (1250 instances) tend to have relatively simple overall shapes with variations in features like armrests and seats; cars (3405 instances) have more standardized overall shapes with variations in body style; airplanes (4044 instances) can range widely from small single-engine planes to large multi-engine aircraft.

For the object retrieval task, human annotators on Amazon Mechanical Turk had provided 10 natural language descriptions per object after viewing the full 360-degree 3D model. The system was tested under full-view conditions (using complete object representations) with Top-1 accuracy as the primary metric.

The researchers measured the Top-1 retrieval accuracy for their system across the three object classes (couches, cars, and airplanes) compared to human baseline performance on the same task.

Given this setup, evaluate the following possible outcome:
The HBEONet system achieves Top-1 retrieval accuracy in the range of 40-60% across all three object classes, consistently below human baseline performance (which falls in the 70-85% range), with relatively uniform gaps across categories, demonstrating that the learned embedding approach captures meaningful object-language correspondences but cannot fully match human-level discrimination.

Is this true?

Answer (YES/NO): NO